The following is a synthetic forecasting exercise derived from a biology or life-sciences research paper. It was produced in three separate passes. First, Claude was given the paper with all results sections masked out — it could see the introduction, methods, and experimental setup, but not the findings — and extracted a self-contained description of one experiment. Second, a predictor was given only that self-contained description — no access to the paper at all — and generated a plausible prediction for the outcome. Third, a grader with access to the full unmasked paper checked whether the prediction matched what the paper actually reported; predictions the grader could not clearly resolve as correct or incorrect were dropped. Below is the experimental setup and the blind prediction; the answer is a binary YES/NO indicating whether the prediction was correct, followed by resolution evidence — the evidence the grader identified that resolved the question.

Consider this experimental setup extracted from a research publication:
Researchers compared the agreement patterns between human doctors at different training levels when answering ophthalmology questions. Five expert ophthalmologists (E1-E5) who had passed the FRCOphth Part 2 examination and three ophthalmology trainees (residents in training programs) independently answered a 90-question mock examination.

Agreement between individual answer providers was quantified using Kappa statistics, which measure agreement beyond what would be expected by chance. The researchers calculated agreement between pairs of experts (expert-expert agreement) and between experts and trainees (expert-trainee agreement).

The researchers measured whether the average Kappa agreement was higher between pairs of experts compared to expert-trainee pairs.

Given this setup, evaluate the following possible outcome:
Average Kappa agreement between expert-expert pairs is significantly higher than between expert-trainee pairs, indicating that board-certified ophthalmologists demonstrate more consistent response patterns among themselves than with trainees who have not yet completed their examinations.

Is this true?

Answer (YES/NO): NO